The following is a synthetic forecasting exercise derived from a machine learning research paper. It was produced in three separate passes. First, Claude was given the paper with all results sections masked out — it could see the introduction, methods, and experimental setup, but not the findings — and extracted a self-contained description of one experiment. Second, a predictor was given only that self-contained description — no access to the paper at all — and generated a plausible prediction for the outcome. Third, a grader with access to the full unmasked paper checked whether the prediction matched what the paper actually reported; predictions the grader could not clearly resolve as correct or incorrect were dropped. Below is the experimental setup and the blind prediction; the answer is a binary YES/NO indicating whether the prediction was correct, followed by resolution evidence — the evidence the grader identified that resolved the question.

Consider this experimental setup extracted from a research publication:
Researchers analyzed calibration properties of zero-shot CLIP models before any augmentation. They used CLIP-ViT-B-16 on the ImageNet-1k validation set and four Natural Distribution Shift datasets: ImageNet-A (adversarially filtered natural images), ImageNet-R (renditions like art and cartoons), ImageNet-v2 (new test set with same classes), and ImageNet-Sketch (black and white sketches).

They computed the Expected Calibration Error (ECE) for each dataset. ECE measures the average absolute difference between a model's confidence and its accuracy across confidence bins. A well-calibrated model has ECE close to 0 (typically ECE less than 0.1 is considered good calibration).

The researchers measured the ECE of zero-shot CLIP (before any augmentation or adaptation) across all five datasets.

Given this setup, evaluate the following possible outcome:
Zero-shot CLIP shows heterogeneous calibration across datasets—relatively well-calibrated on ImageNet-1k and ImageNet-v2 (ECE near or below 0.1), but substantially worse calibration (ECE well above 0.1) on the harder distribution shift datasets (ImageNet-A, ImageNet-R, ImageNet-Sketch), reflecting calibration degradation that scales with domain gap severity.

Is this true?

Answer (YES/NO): NO